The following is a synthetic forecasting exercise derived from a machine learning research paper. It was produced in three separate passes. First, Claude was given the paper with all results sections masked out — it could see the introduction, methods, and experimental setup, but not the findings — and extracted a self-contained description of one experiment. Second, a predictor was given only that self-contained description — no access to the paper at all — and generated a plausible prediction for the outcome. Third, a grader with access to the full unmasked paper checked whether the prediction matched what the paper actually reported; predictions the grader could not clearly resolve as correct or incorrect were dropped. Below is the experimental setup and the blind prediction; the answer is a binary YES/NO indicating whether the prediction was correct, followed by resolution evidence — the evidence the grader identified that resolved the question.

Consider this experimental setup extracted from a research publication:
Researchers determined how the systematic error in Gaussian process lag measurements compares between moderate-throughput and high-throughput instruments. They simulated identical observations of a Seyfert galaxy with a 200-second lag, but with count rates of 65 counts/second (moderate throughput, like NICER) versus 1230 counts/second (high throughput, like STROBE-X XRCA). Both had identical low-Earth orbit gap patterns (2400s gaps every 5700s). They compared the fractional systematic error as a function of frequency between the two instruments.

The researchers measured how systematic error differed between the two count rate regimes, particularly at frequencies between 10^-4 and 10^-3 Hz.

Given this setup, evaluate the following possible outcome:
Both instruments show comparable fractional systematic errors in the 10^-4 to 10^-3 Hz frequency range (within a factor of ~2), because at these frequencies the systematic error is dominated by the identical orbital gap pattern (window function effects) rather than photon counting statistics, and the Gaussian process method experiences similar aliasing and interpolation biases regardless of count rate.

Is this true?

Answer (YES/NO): NO